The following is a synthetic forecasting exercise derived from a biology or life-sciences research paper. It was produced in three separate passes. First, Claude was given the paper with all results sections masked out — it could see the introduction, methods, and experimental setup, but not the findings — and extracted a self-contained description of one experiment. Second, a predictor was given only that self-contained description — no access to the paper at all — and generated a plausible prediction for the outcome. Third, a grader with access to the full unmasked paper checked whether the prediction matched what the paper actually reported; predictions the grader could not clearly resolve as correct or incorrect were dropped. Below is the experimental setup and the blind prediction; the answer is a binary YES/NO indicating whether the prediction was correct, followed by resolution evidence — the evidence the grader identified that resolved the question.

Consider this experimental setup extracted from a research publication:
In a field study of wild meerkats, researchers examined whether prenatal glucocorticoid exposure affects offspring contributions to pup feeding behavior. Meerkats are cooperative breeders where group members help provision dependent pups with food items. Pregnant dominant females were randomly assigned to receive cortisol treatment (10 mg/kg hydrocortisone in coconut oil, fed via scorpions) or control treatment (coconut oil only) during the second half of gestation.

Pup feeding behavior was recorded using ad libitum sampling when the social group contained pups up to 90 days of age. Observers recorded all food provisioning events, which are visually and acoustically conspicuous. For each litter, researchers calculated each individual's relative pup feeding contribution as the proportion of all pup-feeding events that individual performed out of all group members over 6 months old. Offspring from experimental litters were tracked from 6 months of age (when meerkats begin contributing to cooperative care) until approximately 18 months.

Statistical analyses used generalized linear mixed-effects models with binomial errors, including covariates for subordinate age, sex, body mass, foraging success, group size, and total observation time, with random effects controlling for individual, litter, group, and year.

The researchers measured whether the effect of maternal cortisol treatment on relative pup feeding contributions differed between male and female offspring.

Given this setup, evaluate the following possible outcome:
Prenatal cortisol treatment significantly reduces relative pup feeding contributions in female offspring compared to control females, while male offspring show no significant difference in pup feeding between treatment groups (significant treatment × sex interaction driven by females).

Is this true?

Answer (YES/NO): NO